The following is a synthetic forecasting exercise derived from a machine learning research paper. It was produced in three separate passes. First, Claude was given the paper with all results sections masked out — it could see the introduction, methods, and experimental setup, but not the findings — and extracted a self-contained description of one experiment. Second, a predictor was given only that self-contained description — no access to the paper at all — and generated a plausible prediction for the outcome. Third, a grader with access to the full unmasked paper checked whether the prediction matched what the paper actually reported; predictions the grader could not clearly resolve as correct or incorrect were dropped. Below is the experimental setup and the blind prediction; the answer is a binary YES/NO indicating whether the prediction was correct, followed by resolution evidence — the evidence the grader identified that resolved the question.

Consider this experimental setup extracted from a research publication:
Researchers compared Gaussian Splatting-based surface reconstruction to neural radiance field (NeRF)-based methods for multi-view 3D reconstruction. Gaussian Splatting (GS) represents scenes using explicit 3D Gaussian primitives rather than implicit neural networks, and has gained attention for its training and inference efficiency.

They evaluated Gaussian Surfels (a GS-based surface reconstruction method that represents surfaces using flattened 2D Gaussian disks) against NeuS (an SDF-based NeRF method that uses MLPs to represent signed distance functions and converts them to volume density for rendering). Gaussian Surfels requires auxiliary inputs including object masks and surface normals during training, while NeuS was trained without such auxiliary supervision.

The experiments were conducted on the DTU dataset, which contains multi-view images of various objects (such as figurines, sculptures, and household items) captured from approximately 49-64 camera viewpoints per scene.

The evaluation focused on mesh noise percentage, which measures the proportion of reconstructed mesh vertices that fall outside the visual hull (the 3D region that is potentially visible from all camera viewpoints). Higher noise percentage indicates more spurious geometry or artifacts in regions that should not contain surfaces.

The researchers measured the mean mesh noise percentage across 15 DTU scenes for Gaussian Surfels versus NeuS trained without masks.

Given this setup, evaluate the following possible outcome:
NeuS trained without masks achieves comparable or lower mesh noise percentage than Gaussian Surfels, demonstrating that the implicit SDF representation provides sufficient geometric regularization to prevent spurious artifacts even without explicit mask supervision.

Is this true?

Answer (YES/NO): YES